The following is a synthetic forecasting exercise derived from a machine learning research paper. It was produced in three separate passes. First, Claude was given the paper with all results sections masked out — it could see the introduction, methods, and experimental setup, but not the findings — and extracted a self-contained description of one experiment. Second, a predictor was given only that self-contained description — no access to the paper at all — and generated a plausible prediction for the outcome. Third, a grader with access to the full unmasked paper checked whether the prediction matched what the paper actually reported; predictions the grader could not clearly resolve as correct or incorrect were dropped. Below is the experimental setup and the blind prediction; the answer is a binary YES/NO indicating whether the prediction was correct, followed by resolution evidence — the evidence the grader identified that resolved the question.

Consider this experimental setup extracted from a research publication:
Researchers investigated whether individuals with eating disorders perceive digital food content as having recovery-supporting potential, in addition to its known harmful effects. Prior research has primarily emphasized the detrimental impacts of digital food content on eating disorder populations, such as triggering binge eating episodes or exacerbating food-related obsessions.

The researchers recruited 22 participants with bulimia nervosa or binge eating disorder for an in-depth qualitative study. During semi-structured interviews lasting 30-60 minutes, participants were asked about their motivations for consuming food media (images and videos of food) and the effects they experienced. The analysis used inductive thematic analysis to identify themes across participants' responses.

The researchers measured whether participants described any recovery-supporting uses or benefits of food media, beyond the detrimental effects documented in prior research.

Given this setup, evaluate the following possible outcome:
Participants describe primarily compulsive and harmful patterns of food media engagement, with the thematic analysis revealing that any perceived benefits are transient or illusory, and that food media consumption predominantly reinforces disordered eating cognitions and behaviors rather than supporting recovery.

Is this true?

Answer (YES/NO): NO